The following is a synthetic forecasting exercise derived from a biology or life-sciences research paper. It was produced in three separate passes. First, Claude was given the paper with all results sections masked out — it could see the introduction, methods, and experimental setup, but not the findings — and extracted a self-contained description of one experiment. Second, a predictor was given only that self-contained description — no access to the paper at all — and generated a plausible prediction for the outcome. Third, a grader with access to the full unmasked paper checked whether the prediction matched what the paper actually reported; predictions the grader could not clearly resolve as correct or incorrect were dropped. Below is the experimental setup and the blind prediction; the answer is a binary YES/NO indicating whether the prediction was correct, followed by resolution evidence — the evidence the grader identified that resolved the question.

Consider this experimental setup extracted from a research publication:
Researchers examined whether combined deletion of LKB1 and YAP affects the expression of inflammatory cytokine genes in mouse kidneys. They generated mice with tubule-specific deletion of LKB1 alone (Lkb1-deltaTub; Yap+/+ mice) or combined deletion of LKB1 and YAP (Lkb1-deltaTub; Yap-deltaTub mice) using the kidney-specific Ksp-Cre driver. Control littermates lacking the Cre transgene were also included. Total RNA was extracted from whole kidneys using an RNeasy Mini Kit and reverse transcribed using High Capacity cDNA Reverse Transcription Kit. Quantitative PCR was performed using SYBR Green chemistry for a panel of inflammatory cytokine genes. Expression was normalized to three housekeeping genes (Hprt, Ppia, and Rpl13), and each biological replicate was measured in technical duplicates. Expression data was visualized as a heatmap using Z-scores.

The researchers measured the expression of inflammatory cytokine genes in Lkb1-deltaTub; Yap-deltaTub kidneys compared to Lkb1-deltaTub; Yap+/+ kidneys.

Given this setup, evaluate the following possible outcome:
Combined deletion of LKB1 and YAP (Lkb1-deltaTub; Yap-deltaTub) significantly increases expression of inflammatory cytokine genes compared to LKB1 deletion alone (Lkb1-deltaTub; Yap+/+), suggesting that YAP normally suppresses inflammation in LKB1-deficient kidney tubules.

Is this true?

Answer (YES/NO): YES